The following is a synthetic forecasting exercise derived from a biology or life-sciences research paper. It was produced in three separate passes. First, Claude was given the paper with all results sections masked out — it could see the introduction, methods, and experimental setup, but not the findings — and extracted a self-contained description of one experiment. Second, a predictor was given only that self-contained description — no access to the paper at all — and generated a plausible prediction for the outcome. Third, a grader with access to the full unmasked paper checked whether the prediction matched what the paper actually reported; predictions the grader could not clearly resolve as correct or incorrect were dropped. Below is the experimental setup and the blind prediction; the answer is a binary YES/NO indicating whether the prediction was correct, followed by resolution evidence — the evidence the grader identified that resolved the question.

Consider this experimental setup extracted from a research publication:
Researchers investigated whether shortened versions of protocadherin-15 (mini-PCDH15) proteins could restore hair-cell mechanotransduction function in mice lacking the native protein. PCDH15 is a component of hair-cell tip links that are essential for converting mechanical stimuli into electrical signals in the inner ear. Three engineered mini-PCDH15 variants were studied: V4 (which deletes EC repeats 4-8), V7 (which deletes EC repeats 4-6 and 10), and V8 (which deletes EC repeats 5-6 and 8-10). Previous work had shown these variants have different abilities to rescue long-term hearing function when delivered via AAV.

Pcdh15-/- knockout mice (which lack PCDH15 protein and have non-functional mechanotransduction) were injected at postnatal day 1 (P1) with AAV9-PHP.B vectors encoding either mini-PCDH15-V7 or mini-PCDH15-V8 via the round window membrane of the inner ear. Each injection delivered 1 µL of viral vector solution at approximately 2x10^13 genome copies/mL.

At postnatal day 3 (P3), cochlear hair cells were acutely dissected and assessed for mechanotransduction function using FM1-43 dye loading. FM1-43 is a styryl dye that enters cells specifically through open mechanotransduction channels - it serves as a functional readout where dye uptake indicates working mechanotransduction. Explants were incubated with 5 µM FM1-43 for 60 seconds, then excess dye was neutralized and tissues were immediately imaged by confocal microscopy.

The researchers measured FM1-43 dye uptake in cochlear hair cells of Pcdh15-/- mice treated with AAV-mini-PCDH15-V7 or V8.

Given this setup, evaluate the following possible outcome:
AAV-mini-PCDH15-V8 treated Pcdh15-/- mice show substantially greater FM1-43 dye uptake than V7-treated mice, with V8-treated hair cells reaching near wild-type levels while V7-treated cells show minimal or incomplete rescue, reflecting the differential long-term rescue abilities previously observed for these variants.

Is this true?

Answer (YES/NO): NO